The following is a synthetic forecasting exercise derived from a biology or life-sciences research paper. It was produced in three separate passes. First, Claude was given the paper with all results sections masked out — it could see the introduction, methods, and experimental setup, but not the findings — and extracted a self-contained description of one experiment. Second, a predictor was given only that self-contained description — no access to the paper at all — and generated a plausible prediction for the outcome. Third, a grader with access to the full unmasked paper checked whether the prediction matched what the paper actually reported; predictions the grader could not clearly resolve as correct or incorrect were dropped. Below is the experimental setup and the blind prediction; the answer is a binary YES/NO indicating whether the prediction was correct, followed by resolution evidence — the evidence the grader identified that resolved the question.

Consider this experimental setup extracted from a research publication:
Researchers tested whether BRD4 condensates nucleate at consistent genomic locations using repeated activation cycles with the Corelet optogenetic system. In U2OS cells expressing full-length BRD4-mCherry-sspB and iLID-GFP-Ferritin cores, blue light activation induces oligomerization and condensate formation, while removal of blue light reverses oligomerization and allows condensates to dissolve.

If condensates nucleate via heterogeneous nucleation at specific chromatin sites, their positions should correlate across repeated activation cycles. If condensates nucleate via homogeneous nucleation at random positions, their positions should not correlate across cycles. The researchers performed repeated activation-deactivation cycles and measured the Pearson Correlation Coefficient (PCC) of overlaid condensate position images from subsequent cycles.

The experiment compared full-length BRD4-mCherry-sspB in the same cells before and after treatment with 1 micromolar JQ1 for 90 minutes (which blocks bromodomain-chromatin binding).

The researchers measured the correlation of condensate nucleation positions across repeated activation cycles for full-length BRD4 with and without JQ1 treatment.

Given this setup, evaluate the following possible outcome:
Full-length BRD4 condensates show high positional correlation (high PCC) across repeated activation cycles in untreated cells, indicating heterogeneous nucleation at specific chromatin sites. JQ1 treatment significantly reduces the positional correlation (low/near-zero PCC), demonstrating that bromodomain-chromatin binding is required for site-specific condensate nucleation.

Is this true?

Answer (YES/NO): YES